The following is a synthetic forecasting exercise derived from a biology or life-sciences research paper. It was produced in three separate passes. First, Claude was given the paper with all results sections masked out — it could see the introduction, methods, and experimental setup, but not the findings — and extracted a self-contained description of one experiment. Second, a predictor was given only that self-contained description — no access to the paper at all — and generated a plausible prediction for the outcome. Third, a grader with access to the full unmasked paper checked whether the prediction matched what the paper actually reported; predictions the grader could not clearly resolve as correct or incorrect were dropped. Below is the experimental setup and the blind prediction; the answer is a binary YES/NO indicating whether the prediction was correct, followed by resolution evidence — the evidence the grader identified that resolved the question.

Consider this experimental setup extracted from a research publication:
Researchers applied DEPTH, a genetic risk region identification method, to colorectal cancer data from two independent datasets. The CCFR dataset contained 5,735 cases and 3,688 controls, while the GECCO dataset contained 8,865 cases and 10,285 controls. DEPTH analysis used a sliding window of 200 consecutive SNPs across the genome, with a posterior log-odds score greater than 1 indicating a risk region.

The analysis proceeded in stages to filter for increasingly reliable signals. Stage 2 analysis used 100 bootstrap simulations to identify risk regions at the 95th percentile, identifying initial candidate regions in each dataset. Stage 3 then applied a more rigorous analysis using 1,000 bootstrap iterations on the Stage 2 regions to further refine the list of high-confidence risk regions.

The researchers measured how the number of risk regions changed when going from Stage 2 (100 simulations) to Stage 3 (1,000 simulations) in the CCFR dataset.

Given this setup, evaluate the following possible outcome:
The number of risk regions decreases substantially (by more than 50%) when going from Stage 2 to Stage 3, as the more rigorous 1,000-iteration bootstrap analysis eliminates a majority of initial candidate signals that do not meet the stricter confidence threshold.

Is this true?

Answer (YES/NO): NO